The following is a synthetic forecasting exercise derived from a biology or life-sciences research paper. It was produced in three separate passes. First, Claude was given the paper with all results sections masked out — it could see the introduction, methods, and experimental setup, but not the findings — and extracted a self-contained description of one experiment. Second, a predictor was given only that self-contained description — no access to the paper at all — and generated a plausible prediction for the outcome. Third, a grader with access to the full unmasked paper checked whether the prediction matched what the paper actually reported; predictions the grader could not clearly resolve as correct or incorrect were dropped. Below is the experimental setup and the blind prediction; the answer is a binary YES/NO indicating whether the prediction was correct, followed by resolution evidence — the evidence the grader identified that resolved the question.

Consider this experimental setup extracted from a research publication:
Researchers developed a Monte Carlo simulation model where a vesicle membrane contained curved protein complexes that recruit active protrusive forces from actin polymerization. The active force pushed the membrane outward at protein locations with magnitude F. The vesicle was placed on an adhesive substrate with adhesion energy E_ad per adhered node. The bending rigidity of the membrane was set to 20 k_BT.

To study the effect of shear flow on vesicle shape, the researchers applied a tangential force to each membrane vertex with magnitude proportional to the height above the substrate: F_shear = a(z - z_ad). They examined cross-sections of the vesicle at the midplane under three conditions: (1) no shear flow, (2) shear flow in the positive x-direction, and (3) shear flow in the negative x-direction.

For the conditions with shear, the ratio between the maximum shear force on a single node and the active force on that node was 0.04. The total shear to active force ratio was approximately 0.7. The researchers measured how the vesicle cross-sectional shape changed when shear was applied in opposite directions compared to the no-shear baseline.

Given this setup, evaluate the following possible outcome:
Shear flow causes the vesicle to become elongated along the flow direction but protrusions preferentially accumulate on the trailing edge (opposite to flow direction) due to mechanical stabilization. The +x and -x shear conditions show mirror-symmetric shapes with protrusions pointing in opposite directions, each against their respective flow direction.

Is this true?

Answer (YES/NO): NO